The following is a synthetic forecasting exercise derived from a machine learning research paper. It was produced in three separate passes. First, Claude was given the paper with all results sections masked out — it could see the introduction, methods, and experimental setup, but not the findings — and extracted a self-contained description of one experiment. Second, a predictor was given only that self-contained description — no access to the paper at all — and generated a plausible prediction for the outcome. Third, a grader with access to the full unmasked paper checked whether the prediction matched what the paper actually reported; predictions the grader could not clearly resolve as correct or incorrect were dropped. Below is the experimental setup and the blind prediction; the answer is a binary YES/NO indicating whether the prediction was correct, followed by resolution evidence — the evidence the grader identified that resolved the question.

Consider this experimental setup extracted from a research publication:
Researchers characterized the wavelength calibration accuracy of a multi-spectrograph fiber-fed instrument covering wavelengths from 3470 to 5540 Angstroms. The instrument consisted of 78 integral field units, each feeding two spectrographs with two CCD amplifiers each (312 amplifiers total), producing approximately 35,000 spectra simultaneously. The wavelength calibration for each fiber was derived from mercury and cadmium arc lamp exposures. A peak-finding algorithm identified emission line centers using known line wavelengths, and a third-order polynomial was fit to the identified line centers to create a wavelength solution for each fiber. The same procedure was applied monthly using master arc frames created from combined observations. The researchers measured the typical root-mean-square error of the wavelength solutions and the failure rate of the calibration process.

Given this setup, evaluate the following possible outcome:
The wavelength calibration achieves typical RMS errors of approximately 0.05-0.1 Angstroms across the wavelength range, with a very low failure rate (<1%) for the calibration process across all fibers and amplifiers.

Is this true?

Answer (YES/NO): NO